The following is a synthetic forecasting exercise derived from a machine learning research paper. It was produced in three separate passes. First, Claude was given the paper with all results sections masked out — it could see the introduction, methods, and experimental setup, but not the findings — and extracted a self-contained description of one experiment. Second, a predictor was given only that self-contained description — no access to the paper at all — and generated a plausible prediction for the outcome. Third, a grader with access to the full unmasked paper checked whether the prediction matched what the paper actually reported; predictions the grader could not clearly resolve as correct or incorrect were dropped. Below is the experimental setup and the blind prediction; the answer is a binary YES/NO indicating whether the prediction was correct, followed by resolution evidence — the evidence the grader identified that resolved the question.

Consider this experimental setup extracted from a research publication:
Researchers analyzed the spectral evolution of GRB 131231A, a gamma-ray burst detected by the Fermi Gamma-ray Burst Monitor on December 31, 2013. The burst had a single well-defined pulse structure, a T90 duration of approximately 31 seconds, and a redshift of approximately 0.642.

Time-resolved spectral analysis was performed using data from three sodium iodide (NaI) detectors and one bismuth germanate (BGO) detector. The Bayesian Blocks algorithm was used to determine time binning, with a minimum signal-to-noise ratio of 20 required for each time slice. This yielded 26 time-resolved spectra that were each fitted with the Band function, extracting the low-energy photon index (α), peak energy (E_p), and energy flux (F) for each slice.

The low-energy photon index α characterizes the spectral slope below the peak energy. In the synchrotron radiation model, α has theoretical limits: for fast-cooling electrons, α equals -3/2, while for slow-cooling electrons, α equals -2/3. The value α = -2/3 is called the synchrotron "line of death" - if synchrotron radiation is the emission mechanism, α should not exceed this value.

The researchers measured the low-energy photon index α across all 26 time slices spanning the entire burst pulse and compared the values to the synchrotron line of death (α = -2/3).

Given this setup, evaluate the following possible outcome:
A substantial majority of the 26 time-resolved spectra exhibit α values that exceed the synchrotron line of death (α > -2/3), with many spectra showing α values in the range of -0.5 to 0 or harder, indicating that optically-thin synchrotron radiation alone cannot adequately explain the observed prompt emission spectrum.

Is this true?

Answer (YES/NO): NO